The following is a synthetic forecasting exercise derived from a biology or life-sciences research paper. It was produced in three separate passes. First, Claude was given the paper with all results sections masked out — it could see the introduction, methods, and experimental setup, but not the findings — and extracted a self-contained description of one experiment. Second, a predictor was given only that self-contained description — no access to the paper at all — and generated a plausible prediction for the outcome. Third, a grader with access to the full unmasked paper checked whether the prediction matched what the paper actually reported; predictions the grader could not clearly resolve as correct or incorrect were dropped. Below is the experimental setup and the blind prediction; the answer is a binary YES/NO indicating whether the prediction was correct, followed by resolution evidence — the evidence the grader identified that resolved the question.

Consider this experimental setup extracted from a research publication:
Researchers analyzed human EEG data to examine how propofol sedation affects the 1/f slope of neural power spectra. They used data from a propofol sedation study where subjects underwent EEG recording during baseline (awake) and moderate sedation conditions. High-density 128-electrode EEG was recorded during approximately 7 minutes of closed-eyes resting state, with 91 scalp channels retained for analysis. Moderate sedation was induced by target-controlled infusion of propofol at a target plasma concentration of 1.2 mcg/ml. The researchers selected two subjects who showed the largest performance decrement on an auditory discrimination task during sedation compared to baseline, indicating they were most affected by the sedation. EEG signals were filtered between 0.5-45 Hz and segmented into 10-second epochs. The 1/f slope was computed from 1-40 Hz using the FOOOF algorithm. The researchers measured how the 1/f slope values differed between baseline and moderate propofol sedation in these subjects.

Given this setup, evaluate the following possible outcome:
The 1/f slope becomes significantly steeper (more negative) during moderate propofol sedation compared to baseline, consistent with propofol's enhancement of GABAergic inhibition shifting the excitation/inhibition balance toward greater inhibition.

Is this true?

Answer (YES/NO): YES